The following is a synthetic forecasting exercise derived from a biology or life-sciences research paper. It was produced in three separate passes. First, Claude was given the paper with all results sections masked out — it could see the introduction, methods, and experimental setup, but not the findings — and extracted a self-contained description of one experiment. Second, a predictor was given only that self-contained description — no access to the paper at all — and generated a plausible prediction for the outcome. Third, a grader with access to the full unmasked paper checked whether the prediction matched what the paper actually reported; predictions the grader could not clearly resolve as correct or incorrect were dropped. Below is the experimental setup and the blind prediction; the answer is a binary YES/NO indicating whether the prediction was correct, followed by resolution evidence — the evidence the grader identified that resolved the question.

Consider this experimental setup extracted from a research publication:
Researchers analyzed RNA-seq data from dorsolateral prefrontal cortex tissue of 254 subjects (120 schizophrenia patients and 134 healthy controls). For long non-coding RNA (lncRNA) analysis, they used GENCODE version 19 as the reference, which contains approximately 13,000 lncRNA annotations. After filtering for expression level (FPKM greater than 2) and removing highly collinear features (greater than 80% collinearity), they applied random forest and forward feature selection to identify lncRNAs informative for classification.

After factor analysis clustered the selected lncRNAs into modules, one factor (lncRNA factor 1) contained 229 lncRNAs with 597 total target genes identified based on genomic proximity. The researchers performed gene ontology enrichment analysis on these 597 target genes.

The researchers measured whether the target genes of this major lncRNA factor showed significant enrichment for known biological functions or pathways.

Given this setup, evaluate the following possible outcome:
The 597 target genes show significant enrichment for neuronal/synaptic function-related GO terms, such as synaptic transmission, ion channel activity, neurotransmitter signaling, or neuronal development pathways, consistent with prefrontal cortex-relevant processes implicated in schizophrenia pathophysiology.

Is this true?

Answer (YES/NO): NO